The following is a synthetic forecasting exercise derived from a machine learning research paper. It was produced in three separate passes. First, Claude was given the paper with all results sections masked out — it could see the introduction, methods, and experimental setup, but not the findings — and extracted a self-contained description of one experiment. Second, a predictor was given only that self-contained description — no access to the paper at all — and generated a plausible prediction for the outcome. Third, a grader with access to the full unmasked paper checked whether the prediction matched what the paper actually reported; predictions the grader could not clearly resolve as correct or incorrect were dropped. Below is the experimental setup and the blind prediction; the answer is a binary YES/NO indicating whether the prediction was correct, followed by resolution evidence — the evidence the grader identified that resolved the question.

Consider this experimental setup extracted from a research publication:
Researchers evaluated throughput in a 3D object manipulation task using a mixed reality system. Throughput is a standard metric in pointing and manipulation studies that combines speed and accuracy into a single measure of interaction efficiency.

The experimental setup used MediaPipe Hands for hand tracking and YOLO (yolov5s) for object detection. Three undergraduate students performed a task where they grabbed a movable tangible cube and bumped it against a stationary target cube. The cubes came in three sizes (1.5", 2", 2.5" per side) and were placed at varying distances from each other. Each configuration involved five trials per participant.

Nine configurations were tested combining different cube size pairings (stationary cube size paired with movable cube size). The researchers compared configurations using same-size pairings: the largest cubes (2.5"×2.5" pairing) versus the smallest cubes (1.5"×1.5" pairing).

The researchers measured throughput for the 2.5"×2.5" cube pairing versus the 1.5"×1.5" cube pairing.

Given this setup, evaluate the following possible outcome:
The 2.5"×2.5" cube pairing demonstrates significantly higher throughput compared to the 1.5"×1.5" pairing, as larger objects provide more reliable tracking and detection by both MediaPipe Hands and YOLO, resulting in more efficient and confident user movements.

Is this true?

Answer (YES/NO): NO